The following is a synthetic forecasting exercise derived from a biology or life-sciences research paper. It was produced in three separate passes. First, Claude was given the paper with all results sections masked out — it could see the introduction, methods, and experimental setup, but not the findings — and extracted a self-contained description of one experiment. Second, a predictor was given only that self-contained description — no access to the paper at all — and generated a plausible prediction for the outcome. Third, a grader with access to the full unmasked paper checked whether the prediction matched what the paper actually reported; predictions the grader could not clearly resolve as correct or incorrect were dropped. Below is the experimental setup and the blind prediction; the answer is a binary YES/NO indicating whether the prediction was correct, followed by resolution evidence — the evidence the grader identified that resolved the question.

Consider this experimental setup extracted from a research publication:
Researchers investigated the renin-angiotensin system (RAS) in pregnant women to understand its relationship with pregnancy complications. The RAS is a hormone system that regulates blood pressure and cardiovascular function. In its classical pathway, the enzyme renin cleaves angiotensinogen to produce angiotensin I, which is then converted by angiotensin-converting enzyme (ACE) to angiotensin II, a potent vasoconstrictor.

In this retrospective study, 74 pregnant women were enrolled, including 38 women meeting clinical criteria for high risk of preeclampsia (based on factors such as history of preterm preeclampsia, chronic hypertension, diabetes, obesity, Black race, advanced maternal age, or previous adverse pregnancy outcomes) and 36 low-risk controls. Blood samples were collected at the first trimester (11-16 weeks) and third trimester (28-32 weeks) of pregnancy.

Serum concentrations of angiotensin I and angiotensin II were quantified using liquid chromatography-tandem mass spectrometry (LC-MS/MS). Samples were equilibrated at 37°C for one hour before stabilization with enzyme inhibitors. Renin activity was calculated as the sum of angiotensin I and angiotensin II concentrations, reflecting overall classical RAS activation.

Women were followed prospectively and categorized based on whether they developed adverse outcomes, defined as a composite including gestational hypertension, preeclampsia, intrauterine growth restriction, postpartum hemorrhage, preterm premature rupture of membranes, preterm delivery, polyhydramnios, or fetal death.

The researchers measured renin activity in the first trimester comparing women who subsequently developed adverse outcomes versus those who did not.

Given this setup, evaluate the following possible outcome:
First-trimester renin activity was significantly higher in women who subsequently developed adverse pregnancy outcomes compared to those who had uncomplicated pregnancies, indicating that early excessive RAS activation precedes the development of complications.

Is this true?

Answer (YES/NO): NO